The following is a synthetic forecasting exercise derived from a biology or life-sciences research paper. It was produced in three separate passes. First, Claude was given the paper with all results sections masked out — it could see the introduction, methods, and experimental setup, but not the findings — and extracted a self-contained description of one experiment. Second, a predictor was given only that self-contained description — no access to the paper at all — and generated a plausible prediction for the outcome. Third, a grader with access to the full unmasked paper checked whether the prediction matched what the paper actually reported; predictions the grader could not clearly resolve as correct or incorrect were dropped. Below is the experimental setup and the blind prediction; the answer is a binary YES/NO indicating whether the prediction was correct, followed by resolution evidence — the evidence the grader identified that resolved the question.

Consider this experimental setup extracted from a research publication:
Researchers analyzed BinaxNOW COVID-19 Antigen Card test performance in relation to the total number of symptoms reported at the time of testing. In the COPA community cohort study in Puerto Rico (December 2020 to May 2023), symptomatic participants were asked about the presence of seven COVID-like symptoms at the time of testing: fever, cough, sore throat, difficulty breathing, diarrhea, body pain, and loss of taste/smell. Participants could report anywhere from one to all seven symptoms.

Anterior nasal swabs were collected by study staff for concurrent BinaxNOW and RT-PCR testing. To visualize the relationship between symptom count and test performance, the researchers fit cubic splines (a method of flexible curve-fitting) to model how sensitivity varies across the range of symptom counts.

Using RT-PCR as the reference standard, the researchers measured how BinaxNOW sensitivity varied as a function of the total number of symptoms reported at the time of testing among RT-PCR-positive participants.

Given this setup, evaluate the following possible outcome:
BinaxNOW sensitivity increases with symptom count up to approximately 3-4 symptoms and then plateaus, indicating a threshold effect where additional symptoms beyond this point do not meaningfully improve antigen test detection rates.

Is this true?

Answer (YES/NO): NO